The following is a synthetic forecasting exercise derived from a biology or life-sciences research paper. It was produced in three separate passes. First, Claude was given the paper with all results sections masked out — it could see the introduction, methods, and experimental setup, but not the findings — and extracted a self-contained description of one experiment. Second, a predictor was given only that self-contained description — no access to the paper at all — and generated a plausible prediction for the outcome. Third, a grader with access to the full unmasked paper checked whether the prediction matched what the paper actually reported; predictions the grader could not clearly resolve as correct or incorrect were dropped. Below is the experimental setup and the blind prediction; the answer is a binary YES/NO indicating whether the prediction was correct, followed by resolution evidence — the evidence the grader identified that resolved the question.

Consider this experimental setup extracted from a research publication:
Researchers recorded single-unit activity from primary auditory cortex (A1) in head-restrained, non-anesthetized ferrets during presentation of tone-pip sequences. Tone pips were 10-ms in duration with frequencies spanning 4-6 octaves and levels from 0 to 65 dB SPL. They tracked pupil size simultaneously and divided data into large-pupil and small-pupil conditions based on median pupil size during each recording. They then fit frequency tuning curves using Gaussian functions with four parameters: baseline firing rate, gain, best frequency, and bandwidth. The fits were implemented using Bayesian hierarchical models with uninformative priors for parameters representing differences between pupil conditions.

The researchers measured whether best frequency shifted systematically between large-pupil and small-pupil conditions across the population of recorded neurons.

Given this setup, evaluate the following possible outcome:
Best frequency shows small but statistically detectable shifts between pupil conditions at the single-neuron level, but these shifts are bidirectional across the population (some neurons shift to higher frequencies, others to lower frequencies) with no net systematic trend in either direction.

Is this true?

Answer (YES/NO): NO